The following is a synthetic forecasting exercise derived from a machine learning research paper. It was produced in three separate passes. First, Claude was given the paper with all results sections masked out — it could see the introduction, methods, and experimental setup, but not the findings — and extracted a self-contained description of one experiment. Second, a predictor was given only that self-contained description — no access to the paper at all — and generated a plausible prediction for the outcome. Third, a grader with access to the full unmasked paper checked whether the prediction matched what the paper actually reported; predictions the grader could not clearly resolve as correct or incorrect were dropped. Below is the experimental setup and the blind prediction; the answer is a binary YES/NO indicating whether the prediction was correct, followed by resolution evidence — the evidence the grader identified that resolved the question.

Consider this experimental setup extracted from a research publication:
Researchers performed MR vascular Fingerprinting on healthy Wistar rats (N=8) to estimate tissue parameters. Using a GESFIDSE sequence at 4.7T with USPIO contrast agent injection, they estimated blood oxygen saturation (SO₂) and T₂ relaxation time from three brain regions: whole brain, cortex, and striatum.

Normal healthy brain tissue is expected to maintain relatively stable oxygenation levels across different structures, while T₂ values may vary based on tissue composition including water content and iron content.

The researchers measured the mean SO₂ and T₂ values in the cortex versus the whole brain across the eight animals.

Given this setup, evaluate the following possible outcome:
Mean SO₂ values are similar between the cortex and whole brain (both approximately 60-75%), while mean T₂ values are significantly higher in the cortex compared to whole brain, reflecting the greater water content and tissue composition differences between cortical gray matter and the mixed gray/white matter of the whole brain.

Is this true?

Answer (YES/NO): NO